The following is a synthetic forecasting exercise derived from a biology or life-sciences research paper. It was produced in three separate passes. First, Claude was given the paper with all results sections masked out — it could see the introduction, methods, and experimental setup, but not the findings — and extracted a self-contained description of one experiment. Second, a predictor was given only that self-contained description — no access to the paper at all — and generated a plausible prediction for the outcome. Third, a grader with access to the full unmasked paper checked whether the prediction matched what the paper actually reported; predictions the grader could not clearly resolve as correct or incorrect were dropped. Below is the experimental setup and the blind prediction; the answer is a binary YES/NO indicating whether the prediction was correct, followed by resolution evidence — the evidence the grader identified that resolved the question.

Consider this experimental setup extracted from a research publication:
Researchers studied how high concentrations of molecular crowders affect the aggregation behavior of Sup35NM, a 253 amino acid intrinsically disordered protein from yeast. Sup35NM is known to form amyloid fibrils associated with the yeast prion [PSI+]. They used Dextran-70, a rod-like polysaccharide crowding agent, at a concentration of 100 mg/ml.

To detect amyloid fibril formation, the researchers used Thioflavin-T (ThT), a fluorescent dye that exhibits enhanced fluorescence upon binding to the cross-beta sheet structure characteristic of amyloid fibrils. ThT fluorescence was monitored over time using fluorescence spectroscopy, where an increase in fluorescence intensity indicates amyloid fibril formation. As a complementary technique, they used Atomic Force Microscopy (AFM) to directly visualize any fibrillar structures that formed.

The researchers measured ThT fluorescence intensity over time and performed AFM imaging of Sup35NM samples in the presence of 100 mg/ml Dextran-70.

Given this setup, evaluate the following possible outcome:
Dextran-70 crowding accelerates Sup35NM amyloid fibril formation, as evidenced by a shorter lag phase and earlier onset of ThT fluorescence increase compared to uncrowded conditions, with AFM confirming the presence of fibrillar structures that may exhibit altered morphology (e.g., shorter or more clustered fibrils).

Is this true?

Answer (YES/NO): NO